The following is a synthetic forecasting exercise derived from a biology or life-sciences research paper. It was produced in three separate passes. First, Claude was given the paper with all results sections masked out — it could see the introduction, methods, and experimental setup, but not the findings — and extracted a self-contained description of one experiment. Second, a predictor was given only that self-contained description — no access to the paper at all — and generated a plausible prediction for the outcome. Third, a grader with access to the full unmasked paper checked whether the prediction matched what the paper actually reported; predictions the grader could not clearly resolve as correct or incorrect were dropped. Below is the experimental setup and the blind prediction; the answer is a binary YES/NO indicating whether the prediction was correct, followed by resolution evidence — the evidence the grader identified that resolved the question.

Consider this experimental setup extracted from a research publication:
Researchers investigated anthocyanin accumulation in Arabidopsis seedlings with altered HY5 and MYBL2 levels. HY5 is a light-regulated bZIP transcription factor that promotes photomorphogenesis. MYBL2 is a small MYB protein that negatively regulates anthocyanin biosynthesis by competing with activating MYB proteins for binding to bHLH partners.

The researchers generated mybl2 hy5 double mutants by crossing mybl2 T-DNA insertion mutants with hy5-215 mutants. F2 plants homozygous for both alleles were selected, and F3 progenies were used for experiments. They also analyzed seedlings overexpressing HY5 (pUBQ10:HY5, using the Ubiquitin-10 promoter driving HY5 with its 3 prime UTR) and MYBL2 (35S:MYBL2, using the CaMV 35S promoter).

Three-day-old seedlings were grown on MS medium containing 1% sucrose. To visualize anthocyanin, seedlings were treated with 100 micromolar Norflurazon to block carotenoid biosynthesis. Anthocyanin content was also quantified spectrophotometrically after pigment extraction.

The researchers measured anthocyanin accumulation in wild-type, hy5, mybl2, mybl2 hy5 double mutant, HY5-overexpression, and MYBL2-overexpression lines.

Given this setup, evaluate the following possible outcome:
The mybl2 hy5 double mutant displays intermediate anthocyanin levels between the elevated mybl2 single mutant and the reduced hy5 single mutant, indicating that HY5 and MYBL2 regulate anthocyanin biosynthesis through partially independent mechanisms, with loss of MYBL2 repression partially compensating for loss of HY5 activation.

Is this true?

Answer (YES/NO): YES